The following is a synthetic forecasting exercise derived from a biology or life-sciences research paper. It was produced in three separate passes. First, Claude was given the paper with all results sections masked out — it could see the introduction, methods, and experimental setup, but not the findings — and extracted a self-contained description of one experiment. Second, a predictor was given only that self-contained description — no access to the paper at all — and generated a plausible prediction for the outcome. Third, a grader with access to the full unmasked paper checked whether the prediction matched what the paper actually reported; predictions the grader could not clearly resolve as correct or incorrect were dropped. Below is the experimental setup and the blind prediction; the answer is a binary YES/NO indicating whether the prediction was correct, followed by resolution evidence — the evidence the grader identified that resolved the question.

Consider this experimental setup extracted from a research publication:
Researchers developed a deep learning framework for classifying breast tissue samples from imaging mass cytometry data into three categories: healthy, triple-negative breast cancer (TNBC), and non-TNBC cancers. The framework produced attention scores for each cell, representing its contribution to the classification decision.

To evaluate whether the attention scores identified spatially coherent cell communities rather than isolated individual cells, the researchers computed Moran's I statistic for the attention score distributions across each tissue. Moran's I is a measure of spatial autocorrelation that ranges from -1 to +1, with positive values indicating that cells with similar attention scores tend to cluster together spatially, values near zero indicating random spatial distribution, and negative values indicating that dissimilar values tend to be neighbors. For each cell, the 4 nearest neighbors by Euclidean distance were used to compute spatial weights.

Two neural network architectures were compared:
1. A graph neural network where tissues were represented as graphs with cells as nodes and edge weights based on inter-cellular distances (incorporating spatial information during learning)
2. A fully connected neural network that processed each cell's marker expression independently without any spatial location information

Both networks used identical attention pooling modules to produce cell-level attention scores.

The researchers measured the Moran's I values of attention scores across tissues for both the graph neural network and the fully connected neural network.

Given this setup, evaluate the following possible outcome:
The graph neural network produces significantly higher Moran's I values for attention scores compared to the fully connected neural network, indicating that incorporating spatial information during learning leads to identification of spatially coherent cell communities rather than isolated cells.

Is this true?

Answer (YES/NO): YES